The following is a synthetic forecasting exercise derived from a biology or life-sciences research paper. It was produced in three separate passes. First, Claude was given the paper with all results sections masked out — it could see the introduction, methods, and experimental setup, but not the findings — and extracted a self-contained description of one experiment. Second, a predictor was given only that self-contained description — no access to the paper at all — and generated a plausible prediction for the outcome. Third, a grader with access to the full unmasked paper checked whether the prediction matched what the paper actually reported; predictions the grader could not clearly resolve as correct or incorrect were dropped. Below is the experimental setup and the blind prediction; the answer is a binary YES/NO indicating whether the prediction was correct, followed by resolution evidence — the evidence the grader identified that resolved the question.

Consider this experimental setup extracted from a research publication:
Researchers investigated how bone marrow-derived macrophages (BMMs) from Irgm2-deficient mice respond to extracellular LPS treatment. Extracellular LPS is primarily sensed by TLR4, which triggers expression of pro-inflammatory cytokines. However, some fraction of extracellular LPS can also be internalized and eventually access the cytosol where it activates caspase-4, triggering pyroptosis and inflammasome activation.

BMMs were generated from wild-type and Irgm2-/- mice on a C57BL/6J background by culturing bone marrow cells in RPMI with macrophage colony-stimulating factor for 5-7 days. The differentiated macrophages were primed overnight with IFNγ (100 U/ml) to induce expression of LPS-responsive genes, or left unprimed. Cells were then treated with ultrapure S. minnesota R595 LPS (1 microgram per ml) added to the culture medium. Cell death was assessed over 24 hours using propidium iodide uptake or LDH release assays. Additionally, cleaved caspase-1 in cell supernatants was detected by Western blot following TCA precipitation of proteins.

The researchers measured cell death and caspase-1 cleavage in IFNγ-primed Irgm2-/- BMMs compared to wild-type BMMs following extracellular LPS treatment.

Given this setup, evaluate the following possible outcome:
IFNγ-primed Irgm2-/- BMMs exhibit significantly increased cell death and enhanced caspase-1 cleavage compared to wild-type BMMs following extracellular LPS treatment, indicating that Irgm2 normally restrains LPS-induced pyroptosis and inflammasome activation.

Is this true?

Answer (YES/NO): YES